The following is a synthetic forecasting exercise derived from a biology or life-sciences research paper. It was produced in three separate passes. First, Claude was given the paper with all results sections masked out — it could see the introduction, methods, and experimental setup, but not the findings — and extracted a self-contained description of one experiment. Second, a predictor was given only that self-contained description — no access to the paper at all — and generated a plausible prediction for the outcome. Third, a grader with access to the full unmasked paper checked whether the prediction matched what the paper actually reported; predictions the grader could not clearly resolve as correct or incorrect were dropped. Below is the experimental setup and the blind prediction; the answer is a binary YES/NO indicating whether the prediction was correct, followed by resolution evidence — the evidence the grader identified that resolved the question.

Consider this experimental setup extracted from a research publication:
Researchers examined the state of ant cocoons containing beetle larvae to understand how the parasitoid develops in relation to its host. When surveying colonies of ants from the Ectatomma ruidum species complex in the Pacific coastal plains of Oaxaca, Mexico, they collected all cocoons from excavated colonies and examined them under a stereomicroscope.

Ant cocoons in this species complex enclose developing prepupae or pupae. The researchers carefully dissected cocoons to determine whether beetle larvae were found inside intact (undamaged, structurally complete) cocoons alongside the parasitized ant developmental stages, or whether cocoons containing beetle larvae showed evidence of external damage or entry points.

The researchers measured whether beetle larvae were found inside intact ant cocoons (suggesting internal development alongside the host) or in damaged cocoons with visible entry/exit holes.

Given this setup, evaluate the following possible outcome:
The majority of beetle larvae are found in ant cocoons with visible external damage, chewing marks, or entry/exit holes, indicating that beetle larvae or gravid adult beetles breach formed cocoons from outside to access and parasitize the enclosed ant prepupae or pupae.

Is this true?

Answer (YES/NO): NO